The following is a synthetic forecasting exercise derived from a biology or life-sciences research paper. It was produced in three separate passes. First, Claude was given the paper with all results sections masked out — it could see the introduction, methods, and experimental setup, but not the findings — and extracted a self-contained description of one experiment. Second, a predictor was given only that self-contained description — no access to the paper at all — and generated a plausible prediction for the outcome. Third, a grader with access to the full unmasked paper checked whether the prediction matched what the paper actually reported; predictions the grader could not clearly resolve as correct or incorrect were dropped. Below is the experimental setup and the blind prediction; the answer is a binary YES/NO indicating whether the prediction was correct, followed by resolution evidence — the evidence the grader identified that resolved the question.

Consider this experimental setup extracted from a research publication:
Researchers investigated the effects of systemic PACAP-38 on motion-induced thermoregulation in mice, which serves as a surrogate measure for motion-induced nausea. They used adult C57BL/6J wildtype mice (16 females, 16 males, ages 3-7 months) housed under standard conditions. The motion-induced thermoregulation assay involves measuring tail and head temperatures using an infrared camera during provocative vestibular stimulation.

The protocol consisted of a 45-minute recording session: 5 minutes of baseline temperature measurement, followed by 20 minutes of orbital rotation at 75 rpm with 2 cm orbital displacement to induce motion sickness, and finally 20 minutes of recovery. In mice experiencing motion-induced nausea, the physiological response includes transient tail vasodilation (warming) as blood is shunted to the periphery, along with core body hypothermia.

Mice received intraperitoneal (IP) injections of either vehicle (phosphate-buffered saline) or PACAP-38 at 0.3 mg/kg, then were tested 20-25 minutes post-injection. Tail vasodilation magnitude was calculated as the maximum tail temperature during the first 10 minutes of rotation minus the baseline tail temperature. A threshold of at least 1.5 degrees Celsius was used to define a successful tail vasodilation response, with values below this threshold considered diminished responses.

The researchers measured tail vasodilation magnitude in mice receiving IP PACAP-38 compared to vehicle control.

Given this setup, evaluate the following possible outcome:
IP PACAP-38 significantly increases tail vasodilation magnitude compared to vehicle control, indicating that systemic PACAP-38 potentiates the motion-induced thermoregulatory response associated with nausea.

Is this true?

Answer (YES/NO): NO